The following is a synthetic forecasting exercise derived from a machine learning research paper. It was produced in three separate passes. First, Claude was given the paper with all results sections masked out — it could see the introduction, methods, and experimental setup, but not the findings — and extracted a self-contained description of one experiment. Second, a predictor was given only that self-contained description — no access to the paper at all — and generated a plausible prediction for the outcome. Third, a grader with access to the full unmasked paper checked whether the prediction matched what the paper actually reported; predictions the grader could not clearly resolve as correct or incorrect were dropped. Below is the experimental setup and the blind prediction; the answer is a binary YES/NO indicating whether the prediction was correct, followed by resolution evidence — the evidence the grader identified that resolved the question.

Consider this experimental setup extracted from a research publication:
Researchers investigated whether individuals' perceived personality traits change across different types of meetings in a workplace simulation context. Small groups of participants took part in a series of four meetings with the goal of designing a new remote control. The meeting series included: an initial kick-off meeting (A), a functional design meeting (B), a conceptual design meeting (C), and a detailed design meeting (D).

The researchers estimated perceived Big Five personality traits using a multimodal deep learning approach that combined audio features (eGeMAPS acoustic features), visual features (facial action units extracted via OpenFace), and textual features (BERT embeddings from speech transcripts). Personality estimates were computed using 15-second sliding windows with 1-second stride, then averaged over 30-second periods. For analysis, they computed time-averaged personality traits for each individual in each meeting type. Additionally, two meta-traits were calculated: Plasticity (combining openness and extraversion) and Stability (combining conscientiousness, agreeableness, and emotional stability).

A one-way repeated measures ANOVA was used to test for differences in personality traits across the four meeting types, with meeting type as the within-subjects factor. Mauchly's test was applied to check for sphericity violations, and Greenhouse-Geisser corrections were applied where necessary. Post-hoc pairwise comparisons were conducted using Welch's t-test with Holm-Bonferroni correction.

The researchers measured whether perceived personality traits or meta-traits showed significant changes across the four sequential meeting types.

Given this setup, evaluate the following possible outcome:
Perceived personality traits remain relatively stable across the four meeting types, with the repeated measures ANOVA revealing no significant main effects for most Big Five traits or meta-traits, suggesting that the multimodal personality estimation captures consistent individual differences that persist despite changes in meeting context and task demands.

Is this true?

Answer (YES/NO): NO